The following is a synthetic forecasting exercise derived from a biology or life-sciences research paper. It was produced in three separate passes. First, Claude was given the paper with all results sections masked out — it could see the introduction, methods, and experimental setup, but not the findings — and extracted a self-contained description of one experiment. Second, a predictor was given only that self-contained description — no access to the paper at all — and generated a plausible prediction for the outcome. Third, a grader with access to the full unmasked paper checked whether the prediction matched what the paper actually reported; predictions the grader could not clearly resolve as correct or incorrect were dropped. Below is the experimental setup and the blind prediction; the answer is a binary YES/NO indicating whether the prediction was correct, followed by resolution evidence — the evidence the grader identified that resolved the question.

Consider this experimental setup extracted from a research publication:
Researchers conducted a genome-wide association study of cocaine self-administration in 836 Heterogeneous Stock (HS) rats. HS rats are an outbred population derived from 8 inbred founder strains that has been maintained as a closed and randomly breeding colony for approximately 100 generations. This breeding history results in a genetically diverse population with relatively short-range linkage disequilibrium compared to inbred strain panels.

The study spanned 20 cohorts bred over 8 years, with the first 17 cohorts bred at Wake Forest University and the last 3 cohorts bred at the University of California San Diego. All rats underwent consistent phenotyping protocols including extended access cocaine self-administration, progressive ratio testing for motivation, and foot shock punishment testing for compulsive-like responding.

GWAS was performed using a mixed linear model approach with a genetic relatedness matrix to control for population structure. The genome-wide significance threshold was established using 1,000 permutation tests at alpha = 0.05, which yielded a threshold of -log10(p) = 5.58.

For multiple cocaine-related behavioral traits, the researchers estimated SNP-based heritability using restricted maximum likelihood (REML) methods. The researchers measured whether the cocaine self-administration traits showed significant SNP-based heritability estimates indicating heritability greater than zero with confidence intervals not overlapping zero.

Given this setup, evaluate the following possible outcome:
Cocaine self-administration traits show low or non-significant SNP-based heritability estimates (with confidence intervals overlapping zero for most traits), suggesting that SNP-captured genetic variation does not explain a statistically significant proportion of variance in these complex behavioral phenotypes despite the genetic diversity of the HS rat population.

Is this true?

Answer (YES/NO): NO